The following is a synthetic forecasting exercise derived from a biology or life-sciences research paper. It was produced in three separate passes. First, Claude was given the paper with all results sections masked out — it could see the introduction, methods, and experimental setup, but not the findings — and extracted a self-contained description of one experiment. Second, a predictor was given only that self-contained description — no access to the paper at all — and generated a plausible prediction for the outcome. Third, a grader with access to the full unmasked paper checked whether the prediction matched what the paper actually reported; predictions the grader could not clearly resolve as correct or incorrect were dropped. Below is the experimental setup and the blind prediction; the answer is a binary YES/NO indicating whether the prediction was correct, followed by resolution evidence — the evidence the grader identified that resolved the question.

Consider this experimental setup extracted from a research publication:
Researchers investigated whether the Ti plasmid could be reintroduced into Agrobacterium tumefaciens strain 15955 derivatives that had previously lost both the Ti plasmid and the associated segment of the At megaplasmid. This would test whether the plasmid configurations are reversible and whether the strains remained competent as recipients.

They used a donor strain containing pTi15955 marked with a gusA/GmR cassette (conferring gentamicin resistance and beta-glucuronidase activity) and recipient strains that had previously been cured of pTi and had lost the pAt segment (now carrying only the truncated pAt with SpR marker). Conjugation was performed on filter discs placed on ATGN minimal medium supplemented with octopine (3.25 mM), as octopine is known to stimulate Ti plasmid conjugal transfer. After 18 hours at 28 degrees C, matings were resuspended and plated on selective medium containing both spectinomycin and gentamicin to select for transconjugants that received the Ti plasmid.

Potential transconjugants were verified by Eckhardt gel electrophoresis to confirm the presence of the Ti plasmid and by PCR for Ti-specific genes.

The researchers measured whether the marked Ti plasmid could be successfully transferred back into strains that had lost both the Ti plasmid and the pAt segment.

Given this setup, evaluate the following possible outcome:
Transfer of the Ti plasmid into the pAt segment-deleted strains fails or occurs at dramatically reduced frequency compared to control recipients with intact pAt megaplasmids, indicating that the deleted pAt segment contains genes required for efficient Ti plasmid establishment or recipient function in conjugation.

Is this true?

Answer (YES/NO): NO